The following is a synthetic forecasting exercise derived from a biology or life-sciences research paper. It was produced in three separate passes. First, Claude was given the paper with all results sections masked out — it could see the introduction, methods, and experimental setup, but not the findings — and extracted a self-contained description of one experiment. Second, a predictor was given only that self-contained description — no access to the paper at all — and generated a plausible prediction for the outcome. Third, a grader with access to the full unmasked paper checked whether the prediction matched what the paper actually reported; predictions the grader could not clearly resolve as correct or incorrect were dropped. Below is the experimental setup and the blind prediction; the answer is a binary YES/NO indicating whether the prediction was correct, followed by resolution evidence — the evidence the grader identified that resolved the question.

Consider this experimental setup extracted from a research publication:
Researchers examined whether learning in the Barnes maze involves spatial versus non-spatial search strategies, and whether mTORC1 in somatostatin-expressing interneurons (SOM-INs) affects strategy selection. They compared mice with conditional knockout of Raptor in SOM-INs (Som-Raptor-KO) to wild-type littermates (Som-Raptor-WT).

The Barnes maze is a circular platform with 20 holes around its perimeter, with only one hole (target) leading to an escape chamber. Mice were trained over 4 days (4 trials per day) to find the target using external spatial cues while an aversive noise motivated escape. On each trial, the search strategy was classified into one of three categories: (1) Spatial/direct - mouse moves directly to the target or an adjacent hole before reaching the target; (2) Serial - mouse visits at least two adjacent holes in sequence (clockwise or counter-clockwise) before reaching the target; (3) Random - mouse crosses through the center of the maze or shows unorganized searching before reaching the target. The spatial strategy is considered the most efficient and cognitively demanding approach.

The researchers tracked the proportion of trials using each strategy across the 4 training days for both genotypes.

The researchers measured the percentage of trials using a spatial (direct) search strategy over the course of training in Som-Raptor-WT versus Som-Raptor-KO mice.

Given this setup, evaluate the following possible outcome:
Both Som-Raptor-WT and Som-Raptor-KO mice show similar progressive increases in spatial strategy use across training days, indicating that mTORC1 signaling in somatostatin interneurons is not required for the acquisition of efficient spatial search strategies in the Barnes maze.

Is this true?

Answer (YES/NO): NO